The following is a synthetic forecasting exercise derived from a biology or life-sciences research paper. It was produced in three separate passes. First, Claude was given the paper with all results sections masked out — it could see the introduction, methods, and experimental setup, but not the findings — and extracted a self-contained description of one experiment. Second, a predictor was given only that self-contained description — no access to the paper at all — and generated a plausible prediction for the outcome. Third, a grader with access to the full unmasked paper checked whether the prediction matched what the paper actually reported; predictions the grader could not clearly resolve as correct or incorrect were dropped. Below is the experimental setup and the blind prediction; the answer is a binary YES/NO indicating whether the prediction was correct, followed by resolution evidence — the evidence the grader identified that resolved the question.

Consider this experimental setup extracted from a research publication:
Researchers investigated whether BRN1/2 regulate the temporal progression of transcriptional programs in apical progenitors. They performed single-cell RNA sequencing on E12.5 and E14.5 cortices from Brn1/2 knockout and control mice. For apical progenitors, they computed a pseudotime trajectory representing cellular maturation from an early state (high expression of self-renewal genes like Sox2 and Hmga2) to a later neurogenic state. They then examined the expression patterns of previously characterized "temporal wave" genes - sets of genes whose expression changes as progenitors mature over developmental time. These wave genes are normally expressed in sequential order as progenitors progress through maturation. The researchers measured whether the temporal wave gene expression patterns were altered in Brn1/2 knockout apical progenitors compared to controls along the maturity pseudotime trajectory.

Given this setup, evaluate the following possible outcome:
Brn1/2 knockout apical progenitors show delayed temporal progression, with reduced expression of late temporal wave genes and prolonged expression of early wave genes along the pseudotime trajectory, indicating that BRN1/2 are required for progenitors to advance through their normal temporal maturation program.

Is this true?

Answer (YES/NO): YES